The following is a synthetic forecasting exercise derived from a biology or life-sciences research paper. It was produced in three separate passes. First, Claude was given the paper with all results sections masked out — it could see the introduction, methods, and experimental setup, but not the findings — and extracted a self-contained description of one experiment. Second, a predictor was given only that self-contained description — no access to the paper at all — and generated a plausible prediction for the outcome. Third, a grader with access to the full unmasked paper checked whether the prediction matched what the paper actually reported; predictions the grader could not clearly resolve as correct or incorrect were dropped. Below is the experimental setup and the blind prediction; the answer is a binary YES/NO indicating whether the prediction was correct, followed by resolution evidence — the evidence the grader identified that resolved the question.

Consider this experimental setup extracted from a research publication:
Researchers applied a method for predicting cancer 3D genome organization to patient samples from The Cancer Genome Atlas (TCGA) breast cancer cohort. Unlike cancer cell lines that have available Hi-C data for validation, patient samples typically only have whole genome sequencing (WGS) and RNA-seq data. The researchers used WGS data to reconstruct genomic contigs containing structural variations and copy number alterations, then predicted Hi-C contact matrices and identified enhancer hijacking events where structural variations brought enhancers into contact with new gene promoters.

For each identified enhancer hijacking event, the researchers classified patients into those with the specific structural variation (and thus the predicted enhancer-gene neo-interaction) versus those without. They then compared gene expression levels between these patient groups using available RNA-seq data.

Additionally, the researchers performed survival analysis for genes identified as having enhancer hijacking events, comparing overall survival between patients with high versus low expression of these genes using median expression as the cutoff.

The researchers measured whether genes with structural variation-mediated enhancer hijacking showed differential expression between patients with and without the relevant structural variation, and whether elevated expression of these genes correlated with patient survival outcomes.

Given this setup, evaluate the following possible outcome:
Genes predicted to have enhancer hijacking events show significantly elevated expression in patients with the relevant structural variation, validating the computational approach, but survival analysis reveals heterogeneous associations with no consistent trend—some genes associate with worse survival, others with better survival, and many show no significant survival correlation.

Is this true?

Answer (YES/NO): NO